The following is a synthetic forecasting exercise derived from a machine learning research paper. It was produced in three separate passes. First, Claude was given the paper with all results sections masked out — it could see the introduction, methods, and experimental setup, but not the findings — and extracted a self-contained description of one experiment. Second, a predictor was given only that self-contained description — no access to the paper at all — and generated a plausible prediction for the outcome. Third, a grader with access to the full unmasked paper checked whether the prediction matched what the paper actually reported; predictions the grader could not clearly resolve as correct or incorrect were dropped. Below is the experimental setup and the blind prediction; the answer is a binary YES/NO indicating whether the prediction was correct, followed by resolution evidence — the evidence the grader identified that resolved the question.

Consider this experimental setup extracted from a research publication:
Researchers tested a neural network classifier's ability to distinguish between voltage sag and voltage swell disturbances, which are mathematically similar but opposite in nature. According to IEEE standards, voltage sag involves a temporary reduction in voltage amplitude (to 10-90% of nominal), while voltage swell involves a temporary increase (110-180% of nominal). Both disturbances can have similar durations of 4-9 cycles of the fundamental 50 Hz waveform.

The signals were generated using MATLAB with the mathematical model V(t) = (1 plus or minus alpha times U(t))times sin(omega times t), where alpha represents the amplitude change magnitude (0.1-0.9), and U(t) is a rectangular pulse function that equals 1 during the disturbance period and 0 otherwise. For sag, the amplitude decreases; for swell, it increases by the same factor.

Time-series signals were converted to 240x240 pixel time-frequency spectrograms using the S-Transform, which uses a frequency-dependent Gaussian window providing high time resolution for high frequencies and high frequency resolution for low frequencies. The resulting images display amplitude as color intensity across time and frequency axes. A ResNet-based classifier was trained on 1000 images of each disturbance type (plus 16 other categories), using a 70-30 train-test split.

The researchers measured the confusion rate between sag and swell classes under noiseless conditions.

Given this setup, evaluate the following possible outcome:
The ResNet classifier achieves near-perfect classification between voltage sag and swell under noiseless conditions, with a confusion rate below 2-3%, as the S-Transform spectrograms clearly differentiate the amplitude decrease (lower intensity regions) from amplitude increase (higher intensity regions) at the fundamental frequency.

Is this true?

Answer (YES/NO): YES